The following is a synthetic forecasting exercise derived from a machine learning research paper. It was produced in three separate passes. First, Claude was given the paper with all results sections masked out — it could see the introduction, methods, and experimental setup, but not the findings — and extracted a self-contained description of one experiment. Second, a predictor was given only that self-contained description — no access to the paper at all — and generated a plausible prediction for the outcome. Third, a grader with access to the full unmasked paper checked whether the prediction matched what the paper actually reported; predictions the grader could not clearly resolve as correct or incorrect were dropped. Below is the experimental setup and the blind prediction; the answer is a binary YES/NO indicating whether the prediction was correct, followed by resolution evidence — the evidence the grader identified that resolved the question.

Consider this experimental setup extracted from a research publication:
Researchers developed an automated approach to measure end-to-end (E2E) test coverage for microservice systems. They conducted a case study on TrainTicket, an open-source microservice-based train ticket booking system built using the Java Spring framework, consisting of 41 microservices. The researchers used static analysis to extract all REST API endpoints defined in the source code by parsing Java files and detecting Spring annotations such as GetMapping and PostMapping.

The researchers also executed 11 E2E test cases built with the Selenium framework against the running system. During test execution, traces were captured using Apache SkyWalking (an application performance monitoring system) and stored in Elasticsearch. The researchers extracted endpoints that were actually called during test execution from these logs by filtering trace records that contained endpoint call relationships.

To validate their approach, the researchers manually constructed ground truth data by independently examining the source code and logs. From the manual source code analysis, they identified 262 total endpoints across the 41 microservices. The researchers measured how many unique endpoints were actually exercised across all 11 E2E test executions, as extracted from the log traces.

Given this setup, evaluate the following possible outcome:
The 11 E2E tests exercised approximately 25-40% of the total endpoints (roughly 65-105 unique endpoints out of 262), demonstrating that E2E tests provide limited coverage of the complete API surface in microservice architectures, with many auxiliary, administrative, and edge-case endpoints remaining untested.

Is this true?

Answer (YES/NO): NO